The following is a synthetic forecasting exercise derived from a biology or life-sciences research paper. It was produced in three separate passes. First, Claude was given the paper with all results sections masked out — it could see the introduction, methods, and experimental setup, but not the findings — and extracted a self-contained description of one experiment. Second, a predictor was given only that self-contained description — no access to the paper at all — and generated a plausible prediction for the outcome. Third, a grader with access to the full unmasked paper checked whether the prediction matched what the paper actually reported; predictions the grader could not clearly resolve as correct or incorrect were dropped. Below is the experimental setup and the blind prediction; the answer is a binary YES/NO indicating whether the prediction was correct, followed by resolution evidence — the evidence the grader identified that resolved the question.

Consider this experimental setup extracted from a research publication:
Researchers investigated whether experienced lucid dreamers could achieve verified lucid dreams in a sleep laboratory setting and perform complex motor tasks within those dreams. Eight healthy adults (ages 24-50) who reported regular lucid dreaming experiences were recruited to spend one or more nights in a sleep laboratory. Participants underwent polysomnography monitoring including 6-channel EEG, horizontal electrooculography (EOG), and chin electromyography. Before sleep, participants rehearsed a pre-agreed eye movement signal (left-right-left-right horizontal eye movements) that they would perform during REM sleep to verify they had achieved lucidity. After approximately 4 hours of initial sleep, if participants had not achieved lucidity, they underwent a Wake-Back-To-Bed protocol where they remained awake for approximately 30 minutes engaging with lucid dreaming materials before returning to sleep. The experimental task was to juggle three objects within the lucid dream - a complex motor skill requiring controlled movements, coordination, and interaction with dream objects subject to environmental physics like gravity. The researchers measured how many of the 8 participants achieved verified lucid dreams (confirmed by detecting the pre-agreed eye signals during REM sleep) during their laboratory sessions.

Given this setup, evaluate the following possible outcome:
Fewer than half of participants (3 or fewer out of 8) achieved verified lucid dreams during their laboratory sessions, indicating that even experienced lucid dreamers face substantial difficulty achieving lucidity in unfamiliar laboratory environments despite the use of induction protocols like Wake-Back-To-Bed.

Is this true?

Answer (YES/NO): NO